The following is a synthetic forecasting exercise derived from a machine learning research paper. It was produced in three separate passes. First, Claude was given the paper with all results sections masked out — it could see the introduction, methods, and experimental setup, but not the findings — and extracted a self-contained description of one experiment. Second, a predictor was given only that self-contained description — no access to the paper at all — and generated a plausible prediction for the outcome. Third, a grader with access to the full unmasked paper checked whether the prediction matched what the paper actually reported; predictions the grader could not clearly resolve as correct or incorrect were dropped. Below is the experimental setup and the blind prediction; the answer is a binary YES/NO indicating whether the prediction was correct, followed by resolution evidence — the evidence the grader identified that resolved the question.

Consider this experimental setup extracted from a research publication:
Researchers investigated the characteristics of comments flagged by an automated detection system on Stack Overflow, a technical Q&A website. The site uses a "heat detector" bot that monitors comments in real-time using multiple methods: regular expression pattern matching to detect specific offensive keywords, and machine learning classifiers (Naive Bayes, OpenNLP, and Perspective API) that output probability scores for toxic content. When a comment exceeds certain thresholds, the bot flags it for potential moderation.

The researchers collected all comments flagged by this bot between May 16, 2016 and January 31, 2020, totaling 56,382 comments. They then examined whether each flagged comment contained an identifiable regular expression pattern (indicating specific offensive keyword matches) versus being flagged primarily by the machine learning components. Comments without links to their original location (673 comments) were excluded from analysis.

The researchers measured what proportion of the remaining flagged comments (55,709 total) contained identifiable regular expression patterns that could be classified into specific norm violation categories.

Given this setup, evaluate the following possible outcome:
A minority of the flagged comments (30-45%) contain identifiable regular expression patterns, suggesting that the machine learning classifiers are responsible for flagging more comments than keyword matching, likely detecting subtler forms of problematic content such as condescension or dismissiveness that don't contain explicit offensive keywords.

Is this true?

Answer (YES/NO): YES